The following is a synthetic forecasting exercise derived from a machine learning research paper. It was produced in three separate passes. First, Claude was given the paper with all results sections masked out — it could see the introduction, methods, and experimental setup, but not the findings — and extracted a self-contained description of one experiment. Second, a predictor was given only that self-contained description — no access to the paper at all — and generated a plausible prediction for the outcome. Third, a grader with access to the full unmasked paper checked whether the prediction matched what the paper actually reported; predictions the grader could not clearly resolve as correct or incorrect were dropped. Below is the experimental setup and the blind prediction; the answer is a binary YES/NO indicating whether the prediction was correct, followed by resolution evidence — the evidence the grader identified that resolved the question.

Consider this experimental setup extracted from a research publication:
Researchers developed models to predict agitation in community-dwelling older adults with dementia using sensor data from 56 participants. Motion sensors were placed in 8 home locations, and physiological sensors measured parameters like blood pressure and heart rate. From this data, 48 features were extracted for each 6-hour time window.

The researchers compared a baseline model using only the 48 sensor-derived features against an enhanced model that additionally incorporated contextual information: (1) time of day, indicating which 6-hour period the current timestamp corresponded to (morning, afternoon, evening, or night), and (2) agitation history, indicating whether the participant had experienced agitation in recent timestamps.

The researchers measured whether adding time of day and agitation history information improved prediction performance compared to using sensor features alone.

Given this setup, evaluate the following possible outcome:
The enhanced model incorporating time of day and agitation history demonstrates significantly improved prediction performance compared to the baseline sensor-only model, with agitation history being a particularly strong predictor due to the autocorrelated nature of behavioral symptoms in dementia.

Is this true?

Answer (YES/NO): NO